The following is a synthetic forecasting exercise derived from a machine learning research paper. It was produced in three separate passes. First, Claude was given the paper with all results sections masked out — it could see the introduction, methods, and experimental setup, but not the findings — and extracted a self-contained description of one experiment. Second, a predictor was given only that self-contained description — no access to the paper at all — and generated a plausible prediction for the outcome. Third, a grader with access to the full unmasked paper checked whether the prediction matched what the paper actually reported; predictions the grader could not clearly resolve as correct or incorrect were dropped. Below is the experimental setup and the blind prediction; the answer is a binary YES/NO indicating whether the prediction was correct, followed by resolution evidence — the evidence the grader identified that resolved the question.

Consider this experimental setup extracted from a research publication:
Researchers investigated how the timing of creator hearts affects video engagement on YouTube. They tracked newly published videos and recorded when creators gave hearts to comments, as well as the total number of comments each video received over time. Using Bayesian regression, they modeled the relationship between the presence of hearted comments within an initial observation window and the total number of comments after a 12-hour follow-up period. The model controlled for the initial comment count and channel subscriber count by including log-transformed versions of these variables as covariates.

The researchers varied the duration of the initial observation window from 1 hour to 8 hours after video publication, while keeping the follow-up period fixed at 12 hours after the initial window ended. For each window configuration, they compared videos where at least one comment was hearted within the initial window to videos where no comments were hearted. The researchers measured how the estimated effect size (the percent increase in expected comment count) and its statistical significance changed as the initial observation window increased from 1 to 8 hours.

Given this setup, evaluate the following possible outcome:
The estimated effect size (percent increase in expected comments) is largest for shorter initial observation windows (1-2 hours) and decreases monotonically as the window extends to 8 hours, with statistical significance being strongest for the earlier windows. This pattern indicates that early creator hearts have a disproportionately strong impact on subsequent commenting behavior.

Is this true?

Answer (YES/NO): YES